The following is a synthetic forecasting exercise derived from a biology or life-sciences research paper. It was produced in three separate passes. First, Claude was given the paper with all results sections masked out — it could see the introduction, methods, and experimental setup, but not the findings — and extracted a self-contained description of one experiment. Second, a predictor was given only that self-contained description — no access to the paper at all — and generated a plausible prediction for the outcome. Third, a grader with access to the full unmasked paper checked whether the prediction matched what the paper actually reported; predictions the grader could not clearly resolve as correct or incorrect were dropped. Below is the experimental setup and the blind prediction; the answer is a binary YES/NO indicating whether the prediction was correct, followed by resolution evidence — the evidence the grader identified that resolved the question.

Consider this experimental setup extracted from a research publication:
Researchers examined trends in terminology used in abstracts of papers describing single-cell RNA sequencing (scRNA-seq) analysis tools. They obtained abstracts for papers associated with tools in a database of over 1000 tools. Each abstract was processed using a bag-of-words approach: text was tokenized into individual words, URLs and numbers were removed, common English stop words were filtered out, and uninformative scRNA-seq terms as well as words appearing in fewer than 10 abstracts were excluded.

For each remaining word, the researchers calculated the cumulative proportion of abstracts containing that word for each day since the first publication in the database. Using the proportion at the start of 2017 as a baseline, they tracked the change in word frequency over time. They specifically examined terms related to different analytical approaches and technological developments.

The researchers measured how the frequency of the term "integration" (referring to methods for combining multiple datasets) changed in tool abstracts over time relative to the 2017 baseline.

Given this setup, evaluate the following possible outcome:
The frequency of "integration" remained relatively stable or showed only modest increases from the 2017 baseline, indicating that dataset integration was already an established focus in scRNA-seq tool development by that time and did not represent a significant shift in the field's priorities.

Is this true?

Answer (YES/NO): NO